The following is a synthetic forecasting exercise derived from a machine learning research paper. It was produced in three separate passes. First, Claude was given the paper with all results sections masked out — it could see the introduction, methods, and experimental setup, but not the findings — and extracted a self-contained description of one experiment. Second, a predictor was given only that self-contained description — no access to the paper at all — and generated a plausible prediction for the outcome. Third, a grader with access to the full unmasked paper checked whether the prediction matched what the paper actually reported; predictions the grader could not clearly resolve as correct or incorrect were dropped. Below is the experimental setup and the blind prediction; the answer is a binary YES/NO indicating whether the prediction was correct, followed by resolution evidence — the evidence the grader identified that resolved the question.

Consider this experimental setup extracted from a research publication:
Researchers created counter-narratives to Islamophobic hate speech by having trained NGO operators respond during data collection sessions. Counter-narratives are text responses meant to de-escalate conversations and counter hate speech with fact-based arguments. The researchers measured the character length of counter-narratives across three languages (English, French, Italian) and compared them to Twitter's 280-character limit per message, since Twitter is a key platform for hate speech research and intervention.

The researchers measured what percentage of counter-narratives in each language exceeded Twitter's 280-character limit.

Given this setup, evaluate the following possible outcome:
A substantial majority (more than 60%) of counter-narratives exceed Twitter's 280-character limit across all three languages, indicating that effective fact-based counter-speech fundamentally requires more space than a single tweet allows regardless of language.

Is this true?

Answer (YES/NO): NO